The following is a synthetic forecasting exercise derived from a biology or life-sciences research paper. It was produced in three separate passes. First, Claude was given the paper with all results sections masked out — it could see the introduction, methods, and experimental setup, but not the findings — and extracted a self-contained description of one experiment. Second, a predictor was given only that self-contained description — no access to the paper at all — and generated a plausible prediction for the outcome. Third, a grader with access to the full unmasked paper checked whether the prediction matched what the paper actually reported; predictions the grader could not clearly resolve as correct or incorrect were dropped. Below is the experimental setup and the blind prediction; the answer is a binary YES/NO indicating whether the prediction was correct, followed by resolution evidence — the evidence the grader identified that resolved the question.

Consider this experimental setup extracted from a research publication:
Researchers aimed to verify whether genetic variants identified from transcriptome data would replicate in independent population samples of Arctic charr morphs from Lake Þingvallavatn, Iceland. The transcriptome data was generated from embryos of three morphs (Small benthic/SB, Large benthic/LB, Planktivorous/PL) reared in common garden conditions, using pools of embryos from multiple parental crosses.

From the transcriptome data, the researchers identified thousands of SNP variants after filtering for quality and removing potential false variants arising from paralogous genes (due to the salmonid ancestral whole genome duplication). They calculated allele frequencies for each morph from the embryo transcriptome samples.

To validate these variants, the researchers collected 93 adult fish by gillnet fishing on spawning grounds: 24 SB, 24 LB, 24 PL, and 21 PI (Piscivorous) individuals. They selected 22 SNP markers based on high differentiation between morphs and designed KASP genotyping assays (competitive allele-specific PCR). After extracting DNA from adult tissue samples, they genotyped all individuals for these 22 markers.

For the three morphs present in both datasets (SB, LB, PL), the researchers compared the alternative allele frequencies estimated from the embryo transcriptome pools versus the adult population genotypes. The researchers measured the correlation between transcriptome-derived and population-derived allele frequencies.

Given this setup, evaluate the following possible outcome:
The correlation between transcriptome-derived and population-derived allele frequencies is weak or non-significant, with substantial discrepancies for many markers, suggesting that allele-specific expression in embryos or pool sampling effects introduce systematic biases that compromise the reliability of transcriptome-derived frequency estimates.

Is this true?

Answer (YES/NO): NO